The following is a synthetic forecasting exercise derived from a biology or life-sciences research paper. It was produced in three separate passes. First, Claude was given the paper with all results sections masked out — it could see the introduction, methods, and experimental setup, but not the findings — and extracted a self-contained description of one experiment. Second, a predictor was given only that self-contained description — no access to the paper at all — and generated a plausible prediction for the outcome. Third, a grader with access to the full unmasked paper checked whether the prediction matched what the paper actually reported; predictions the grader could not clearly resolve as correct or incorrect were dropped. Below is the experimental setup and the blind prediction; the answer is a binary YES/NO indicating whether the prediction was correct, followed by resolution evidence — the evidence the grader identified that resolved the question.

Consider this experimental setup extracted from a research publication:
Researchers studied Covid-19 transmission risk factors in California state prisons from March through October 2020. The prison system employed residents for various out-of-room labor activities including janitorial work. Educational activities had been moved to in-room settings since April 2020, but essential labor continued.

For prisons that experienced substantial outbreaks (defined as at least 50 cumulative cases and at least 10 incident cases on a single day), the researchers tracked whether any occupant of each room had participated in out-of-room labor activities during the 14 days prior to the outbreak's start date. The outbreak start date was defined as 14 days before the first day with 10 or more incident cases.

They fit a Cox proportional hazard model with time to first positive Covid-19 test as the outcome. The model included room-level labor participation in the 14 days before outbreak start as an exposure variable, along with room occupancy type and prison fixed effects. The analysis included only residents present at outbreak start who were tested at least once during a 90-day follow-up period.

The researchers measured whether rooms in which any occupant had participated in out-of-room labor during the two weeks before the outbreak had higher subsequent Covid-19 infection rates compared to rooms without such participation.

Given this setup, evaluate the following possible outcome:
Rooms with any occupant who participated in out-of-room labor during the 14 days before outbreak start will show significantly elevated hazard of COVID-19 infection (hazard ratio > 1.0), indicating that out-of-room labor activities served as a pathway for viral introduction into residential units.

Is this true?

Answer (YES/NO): YES